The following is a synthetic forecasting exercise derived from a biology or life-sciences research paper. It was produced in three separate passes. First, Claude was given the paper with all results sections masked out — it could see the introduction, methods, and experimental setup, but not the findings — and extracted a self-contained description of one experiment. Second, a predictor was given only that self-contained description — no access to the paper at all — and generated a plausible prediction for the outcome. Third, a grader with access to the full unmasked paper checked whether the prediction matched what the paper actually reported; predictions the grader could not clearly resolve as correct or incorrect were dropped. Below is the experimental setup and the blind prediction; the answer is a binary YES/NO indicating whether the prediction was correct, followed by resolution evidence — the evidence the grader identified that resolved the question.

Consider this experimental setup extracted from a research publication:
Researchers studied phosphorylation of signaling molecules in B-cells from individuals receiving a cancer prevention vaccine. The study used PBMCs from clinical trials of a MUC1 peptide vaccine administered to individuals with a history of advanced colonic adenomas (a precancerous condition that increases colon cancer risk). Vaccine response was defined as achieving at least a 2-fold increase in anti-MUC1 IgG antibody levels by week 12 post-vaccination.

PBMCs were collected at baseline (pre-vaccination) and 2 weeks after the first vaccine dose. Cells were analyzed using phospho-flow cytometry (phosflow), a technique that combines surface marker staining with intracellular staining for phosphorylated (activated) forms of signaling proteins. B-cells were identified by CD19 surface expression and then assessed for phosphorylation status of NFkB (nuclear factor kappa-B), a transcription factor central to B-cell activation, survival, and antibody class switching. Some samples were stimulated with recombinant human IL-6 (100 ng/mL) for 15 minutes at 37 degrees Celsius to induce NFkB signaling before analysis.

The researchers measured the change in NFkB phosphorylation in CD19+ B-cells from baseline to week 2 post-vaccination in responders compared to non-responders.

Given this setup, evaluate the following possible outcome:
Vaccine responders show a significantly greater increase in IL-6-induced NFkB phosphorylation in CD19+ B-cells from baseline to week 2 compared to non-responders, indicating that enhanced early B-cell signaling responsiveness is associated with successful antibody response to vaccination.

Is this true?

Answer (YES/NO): YES